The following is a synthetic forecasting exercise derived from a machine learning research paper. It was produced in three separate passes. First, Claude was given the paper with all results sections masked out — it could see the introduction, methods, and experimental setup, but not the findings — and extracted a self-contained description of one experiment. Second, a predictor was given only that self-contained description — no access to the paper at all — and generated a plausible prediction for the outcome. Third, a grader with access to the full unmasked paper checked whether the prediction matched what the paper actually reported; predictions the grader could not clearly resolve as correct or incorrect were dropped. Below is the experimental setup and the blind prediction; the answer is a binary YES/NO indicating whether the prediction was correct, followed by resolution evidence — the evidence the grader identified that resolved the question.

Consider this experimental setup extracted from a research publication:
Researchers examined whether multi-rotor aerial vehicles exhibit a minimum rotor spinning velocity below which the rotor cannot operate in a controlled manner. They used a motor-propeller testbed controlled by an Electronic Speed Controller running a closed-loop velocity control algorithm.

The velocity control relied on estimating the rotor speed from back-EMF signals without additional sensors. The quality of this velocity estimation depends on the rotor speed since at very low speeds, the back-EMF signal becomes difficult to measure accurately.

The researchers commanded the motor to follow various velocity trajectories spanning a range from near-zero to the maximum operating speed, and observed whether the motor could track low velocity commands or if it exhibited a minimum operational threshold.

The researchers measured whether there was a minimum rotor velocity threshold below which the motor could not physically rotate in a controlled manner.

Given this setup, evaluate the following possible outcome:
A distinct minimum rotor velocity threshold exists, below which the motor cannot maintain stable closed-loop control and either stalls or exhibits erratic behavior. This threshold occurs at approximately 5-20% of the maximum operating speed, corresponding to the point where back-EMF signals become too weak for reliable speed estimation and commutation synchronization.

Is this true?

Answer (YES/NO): YES